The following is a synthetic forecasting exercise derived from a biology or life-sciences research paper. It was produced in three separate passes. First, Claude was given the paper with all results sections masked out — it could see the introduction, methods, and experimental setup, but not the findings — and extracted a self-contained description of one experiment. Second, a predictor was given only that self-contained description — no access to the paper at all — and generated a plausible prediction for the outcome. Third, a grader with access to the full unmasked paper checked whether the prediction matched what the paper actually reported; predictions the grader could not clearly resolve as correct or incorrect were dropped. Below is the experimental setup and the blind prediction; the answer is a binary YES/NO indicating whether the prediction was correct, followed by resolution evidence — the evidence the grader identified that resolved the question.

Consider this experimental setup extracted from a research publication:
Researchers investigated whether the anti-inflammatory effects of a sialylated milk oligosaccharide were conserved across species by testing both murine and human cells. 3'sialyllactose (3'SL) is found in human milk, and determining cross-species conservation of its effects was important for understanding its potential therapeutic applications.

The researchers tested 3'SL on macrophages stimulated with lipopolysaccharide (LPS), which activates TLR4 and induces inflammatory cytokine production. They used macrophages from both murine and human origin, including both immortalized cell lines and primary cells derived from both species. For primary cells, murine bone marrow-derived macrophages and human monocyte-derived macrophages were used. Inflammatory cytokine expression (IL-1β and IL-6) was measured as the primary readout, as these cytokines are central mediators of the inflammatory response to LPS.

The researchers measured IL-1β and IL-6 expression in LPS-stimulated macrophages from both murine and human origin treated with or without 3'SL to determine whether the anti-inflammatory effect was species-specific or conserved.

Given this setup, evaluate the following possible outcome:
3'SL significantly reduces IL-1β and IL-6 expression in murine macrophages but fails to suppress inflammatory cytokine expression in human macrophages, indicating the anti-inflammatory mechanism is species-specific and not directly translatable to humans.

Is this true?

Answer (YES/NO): NO